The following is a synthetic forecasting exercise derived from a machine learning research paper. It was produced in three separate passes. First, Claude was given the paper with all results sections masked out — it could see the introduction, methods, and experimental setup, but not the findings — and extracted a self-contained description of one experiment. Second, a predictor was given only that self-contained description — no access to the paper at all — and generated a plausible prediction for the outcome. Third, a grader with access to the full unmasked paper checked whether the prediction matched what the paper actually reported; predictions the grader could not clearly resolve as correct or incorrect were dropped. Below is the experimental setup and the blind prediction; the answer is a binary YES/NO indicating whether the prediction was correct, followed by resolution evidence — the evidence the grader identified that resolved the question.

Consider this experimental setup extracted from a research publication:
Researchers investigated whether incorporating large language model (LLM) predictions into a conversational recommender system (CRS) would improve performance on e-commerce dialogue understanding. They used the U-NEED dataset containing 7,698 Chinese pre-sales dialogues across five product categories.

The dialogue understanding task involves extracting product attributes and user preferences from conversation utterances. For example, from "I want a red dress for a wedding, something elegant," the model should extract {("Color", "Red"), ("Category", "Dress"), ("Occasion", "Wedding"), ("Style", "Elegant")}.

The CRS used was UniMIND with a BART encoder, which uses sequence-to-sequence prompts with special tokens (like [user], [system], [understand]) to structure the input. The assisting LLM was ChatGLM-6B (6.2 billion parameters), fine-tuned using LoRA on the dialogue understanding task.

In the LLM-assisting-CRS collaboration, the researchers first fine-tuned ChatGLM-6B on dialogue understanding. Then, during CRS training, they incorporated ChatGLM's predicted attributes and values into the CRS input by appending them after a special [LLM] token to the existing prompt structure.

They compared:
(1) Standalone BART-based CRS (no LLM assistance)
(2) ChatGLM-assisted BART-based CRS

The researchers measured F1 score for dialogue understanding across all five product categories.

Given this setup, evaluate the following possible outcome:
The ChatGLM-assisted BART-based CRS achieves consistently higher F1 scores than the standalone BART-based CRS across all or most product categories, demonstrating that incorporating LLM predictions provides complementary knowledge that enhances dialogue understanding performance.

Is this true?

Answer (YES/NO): NO